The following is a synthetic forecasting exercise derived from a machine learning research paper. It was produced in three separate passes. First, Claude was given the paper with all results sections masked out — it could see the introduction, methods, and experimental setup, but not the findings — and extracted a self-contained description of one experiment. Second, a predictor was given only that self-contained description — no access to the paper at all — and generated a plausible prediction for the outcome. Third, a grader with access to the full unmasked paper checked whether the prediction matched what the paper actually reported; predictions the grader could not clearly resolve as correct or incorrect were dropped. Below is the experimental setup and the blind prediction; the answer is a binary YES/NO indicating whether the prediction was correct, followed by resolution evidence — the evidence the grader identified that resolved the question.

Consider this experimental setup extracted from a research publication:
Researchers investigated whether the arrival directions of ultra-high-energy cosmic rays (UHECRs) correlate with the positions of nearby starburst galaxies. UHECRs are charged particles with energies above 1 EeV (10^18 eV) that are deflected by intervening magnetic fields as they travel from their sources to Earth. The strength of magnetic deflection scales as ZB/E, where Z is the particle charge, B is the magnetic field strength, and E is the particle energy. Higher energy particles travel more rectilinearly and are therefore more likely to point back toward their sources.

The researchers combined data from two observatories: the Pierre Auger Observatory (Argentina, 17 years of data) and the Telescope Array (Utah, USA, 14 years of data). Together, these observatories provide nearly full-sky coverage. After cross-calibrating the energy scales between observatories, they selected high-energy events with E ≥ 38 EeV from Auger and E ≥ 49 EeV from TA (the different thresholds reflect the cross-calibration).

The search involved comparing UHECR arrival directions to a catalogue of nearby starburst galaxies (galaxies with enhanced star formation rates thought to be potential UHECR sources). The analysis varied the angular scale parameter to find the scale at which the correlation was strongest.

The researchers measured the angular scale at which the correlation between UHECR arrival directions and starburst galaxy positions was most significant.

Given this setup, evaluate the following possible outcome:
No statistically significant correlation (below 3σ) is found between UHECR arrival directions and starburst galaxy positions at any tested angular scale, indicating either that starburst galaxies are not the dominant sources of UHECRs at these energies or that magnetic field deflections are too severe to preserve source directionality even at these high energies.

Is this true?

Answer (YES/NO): NO